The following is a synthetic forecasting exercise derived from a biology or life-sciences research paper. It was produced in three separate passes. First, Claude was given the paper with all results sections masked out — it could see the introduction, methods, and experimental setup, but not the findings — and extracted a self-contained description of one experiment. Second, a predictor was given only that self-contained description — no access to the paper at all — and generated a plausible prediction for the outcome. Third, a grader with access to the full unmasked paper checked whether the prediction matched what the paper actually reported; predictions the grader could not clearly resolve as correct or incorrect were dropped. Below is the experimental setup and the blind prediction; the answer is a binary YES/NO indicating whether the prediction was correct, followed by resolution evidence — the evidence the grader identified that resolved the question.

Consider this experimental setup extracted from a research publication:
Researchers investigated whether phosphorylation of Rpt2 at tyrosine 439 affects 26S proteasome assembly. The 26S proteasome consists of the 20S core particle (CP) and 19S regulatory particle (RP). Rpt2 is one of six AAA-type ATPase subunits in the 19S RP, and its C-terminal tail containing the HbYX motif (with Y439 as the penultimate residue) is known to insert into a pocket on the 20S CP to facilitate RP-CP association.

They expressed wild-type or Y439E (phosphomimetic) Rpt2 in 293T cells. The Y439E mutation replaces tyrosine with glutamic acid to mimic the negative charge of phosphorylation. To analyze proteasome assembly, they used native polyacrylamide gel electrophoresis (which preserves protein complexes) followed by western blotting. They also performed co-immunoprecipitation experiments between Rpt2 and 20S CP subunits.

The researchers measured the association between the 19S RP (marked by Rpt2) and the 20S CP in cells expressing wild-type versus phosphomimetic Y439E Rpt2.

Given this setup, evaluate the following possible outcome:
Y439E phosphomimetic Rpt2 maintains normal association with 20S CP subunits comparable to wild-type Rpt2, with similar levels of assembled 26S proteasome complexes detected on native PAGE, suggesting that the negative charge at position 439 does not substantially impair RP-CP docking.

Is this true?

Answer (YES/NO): NO